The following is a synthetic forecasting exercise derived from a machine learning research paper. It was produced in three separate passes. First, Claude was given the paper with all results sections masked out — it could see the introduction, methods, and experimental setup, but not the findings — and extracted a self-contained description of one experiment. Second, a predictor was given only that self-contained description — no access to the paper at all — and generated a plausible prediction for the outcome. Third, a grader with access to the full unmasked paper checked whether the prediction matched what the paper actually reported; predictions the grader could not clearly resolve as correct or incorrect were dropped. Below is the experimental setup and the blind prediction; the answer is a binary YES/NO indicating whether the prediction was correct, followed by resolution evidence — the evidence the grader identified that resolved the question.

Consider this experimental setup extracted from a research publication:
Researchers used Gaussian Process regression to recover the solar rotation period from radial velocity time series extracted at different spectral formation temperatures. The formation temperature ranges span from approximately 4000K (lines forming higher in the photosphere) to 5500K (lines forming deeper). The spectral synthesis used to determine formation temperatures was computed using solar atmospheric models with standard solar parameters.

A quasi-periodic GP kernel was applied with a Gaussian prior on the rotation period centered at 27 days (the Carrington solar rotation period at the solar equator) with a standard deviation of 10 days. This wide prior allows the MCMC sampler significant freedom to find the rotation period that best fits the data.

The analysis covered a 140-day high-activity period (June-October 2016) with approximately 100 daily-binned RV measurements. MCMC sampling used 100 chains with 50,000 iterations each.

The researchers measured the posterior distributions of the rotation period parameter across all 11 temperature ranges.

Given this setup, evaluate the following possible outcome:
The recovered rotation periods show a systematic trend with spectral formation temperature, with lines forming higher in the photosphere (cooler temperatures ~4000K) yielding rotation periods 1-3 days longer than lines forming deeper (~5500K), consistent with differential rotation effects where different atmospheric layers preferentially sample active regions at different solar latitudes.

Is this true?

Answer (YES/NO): NO